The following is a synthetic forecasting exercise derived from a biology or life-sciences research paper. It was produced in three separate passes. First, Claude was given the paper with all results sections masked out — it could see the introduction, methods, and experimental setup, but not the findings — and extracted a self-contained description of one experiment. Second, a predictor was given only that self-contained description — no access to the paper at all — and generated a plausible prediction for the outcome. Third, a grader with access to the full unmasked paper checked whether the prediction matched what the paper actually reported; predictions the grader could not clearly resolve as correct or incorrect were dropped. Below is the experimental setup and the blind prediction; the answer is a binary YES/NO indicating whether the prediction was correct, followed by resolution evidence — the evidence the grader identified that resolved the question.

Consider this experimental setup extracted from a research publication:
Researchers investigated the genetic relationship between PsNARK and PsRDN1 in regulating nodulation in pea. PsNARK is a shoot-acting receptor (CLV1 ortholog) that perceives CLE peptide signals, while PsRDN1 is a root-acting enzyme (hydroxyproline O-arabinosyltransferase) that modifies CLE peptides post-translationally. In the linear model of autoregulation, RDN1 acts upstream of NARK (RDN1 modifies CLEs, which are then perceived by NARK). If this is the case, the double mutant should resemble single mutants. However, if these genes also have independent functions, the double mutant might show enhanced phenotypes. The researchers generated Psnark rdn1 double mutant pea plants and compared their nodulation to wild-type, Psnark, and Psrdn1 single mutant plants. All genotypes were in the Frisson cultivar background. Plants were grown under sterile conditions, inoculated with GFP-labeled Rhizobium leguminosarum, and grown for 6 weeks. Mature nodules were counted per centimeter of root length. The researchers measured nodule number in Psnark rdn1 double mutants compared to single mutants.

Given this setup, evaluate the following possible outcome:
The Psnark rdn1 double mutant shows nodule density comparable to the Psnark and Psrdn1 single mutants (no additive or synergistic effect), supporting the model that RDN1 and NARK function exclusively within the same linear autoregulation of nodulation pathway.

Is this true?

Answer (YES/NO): YES